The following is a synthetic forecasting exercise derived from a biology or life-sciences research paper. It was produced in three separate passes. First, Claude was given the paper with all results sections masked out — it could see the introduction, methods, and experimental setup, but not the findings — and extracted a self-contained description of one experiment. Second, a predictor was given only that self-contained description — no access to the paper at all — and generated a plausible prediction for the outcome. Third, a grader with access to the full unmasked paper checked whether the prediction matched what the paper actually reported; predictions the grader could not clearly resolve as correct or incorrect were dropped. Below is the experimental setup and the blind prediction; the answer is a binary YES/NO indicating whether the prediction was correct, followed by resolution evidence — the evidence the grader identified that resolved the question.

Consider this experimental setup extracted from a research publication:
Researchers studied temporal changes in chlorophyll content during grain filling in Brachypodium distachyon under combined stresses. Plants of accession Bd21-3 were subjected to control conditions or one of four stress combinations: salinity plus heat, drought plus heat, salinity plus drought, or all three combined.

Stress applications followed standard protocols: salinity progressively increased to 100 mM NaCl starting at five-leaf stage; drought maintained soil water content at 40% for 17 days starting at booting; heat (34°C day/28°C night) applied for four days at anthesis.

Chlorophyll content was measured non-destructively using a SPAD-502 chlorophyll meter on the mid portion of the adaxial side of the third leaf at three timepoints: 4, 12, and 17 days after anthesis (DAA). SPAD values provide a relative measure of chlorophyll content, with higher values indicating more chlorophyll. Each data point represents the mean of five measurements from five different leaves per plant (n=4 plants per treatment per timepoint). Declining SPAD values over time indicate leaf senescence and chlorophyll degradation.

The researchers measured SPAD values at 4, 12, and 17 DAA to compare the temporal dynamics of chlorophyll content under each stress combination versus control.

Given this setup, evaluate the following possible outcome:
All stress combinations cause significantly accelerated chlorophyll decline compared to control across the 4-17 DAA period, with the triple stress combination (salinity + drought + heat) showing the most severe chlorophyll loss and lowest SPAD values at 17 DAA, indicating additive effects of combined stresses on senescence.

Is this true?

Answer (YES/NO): NO